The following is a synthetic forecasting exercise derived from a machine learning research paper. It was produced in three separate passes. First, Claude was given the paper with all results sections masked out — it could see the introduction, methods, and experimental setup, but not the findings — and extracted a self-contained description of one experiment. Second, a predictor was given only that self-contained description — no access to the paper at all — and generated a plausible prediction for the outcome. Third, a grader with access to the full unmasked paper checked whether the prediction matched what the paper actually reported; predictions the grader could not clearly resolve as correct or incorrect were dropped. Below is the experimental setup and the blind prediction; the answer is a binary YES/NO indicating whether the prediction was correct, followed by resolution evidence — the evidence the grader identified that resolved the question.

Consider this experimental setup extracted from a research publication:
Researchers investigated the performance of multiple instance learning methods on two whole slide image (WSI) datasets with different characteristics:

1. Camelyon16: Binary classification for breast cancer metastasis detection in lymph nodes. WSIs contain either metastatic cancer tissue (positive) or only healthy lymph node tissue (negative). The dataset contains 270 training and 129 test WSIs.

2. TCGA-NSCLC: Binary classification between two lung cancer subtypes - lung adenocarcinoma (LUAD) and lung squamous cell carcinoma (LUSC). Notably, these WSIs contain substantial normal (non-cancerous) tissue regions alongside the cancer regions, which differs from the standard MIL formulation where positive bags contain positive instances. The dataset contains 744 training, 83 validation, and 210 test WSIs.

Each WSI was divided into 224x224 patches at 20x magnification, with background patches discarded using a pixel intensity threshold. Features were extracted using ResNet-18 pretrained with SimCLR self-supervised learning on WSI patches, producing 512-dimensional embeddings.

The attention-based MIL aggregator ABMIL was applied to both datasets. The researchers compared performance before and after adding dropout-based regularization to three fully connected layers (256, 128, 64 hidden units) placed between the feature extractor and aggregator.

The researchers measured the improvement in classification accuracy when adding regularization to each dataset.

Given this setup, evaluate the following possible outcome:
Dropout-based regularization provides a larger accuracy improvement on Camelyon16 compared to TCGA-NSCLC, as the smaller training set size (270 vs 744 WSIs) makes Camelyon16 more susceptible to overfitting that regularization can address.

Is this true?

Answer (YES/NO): YES